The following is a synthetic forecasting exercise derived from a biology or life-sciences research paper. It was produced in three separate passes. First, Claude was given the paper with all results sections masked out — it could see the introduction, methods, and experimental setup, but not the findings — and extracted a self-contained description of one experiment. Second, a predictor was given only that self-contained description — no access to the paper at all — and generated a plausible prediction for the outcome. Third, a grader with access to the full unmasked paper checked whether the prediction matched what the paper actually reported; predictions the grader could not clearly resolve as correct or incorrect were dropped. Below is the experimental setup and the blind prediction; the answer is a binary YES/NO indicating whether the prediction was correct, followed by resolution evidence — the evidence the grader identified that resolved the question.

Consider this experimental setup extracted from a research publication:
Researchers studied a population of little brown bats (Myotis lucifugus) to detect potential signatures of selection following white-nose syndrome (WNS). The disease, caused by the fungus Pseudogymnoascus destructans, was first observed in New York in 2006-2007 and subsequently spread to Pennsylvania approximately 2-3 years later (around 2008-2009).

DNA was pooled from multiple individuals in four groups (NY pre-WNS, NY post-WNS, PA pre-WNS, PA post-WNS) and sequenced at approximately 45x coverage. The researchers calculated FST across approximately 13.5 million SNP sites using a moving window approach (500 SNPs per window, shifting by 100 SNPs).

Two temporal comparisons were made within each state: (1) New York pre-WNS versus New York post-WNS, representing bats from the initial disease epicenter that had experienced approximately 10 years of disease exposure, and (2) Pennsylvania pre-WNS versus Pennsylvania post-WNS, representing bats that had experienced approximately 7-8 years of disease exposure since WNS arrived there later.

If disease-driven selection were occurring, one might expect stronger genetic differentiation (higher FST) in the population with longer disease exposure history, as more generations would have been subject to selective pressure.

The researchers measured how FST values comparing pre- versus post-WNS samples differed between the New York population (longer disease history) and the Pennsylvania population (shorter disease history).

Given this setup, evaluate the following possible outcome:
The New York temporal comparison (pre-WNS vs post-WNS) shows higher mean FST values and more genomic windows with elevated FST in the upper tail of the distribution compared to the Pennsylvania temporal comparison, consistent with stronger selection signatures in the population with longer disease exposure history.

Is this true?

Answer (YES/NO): NO